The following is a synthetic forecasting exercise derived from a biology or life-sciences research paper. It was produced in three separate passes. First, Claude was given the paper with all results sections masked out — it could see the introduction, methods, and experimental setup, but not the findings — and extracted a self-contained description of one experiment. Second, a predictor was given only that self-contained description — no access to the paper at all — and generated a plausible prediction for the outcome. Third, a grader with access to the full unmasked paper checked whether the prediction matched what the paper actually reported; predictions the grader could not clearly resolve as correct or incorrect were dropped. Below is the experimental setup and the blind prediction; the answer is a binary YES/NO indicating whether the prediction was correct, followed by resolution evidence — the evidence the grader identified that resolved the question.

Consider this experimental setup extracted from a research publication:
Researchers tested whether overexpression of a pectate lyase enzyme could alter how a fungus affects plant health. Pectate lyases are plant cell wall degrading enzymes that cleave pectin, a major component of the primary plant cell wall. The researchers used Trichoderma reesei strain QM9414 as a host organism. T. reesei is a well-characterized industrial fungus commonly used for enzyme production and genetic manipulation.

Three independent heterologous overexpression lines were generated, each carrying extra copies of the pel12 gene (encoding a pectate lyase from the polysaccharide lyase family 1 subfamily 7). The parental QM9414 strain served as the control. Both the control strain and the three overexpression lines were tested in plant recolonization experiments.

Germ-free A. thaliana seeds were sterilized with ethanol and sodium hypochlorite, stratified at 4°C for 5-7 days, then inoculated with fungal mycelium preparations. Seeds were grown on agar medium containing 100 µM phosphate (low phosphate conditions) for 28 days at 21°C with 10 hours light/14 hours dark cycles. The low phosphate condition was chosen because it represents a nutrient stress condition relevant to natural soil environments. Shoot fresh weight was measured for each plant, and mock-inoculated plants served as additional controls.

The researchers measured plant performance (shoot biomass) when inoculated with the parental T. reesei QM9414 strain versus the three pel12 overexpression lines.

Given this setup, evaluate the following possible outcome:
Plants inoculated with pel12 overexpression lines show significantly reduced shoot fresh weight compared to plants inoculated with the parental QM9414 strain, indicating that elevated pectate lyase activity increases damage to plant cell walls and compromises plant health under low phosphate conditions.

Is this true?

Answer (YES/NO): YES